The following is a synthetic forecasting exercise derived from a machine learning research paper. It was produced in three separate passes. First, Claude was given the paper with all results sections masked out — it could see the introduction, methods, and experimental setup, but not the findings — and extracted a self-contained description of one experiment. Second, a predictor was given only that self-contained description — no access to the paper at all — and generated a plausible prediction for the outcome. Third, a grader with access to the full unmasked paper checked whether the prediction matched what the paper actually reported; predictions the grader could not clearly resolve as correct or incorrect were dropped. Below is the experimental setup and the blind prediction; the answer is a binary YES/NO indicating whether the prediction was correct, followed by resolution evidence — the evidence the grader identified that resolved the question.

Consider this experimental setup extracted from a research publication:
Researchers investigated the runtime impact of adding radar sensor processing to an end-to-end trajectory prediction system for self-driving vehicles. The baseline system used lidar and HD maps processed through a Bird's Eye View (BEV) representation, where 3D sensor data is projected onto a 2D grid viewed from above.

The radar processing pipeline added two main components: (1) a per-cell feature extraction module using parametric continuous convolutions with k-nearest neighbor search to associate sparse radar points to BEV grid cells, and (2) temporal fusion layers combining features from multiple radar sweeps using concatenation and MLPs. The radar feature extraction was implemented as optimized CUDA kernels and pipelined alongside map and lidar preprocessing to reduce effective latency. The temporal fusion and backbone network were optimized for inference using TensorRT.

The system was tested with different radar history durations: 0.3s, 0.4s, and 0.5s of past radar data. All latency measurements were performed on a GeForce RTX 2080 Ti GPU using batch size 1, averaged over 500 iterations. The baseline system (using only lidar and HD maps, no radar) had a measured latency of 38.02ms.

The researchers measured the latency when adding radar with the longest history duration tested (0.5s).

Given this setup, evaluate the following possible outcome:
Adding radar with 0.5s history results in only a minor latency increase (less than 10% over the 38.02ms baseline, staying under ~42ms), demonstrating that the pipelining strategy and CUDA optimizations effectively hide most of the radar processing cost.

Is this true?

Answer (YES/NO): YES